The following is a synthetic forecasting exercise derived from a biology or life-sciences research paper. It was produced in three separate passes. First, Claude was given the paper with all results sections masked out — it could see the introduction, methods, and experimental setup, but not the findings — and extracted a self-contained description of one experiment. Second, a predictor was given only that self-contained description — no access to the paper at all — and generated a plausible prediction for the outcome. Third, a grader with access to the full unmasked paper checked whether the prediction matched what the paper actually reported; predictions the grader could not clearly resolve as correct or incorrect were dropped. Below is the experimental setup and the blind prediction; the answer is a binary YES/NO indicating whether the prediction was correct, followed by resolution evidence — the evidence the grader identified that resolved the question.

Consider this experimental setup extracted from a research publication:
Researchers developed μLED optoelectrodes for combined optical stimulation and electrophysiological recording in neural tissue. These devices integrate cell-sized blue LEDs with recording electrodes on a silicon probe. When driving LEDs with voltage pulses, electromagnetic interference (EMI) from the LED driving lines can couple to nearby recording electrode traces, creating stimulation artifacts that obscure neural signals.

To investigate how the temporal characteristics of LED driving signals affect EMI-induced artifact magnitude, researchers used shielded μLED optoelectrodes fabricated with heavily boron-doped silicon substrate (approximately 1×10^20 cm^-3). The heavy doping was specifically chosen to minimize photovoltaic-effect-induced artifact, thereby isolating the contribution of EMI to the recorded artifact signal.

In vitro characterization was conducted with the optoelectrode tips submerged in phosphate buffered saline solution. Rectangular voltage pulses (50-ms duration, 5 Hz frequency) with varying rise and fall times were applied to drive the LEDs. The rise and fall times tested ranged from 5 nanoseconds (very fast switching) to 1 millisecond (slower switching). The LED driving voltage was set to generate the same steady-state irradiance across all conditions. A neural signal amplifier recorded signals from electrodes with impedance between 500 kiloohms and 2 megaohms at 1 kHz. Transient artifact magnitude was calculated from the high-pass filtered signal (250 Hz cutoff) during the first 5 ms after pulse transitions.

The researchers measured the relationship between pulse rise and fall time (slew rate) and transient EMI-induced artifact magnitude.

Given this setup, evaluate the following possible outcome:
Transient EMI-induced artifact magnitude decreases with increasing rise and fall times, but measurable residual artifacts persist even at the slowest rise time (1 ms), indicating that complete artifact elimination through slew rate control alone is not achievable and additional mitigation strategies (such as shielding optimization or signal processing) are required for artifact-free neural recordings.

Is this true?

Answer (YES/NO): YES